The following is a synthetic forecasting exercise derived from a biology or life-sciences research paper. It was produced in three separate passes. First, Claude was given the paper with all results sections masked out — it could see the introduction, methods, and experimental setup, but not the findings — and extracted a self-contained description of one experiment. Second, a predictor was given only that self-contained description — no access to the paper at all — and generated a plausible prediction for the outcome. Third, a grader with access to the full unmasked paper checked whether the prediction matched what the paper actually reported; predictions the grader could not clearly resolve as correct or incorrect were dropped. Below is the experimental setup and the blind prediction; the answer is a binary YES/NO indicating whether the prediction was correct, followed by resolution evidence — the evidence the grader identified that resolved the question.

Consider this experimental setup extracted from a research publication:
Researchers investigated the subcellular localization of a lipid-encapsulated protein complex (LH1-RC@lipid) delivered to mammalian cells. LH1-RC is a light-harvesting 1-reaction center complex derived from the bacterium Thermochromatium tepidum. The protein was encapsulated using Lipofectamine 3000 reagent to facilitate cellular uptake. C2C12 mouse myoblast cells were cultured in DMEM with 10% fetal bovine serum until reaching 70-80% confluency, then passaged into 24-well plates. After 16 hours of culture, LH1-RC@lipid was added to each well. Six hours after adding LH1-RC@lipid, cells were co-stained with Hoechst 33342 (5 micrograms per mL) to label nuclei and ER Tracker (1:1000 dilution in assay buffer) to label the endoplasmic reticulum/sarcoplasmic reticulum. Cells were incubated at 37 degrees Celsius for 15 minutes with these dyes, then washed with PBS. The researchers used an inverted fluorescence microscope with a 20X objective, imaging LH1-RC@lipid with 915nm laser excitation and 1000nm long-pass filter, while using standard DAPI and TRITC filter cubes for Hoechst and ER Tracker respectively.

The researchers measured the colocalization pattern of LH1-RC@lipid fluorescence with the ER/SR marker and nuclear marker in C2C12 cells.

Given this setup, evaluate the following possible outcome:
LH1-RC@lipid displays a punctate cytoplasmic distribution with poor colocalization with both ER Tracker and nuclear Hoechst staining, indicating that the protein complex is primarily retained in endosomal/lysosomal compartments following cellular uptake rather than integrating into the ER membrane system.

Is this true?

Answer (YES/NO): NO